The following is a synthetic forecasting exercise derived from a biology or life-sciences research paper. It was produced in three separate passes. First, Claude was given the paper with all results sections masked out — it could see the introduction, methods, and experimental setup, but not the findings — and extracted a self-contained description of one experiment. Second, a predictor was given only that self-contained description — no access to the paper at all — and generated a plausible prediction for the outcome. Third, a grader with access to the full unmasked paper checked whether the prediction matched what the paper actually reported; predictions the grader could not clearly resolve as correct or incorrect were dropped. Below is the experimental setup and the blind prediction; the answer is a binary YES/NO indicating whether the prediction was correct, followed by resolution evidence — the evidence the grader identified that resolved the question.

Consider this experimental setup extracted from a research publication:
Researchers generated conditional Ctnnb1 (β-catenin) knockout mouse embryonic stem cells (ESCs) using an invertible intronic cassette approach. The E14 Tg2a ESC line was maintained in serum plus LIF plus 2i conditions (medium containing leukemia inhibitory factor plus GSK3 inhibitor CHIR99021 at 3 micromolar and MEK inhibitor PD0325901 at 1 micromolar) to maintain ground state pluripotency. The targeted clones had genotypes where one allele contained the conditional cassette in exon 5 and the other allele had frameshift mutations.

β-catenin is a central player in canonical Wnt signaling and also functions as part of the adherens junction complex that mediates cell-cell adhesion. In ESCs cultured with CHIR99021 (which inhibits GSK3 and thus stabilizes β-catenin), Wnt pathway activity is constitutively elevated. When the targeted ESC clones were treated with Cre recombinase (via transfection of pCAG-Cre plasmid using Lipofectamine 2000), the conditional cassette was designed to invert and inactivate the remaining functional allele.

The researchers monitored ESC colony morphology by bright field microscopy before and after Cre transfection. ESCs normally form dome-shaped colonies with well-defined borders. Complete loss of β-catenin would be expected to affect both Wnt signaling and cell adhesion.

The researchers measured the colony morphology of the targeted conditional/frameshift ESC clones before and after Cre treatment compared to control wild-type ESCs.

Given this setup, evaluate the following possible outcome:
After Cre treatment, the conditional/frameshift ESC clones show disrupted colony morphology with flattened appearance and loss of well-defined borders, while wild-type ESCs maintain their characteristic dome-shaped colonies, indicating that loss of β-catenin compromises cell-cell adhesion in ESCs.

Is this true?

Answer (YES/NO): YES